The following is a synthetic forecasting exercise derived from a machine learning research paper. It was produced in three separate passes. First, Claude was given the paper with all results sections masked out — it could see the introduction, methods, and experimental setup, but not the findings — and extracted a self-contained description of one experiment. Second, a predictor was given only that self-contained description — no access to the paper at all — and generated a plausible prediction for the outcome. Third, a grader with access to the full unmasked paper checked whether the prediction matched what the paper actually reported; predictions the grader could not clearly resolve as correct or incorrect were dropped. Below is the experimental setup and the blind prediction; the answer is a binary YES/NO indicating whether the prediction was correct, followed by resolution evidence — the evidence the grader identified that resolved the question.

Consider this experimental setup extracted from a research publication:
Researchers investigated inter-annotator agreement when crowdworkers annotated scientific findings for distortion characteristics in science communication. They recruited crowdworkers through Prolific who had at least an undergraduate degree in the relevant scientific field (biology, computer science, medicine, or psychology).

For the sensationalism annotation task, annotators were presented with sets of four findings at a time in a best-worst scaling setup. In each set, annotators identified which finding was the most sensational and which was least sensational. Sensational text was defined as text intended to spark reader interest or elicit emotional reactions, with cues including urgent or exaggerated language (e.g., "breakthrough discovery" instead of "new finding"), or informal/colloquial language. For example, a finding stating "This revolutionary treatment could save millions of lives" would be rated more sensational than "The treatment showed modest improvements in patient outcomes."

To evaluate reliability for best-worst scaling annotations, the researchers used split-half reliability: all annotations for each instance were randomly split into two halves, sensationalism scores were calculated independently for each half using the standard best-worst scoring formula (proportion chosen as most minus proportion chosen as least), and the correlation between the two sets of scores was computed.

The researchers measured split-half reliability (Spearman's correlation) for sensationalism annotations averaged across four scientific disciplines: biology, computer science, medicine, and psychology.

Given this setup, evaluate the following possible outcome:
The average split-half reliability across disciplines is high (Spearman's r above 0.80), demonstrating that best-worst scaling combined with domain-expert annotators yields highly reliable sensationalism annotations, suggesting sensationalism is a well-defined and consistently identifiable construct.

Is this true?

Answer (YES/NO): NO